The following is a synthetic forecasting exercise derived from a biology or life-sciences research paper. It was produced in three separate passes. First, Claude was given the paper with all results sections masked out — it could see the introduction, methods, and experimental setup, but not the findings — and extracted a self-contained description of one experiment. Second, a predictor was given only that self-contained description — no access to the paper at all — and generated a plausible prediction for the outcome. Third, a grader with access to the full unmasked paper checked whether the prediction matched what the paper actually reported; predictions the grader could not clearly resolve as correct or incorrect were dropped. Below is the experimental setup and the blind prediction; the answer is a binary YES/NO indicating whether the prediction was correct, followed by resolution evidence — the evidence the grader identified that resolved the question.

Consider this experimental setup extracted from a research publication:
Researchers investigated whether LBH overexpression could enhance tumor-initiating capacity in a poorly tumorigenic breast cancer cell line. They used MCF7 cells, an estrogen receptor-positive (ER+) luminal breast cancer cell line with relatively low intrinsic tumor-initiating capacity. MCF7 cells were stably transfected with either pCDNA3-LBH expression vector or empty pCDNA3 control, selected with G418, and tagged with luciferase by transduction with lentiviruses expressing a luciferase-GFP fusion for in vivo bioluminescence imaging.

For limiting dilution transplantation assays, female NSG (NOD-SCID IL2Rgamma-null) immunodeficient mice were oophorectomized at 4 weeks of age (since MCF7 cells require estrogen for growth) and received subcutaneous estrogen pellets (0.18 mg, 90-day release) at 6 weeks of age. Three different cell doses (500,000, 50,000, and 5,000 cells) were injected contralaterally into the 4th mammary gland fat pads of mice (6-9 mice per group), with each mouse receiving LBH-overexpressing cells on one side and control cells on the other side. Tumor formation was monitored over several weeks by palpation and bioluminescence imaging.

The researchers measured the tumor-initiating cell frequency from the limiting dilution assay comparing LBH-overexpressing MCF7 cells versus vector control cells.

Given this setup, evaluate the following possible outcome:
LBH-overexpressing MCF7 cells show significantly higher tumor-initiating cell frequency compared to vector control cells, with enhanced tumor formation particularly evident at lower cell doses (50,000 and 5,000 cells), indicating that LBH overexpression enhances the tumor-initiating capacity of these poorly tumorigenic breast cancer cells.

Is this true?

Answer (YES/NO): YES